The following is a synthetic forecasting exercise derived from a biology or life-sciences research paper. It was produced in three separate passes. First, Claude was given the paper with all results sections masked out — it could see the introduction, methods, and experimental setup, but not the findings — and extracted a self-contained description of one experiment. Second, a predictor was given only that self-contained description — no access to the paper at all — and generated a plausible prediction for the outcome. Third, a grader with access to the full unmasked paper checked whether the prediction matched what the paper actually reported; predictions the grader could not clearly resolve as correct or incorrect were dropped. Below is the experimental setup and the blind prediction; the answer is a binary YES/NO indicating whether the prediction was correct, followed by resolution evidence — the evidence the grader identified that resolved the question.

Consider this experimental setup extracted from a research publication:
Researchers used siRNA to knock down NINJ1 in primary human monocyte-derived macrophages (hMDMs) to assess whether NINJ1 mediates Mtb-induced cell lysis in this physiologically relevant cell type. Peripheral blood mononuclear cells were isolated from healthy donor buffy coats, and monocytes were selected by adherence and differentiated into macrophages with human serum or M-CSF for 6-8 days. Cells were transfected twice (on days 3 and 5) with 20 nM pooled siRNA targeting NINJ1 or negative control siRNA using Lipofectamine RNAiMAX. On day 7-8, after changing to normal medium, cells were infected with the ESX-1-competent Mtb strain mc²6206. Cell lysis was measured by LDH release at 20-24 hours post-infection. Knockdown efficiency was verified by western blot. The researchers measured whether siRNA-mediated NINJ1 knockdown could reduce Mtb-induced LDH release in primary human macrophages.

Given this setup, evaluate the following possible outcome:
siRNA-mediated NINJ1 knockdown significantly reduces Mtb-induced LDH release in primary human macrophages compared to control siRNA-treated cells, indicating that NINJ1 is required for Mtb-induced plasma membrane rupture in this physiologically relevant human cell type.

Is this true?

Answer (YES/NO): YES